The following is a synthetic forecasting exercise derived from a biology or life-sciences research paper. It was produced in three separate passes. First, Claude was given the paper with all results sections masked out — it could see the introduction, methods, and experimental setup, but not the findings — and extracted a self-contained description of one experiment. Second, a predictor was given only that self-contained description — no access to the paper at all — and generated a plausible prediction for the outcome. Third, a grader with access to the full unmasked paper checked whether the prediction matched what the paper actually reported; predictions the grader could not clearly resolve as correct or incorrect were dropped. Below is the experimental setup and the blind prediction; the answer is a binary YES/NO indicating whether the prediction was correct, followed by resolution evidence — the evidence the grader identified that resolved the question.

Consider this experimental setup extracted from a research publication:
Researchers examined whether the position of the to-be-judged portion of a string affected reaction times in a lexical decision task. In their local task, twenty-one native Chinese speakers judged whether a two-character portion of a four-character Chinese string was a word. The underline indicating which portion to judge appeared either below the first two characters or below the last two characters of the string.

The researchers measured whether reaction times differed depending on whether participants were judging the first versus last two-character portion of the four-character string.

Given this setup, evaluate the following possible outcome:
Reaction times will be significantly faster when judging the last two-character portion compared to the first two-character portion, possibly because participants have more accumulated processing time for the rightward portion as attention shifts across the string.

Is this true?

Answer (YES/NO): NO